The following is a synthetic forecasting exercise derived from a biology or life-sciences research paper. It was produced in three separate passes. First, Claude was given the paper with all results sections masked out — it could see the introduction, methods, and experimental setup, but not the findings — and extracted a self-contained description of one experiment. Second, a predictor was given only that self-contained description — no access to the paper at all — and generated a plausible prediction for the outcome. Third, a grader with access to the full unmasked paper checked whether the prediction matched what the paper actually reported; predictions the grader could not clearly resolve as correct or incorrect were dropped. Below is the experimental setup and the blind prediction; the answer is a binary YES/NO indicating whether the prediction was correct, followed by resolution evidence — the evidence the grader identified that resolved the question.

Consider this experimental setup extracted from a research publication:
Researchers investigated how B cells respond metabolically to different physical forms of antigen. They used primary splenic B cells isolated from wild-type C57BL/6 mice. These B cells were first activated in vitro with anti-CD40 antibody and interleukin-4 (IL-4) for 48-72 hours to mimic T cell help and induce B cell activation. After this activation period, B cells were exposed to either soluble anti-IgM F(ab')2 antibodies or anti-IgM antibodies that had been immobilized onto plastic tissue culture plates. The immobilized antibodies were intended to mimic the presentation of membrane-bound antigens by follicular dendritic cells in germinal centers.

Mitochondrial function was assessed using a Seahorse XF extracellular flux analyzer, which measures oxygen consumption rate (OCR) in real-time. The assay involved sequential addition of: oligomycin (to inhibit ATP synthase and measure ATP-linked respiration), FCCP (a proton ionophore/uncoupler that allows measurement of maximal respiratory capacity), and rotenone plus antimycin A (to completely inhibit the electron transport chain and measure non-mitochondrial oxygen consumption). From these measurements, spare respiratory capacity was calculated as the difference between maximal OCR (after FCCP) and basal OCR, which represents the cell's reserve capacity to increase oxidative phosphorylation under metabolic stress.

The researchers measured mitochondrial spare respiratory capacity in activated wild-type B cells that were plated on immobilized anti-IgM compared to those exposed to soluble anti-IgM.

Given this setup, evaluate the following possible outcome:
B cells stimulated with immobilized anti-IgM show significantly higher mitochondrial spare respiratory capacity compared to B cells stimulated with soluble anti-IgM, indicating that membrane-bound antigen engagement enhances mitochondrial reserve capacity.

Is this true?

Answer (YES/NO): YES